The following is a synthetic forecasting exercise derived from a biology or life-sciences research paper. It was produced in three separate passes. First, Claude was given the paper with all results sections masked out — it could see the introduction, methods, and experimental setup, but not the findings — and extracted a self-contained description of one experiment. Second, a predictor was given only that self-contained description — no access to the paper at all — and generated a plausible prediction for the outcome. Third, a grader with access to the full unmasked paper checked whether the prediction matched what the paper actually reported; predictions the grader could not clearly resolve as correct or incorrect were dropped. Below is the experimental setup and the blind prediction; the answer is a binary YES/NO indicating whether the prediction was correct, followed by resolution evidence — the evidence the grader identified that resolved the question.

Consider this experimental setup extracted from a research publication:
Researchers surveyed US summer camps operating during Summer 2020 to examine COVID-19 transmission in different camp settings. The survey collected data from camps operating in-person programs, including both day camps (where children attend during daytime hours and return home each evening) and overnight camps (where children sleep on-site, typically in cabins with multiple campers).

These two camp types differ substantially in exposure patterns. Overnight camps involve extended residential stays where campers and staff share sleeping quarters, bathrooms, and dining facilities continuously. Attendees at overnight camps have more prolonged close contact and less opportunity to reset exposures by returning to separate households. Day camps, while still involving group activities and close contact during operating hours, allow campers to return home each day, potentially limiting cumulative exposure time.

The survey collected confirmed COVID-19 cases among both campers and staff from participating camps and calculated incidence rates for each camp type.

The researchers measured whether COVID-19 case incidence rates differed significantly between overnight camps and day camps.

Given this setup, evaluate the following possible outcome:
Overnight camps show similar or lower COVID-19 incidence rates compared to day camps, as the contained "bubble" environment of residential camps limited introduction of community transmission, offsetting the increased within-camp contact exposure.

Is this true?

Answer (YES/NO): YES